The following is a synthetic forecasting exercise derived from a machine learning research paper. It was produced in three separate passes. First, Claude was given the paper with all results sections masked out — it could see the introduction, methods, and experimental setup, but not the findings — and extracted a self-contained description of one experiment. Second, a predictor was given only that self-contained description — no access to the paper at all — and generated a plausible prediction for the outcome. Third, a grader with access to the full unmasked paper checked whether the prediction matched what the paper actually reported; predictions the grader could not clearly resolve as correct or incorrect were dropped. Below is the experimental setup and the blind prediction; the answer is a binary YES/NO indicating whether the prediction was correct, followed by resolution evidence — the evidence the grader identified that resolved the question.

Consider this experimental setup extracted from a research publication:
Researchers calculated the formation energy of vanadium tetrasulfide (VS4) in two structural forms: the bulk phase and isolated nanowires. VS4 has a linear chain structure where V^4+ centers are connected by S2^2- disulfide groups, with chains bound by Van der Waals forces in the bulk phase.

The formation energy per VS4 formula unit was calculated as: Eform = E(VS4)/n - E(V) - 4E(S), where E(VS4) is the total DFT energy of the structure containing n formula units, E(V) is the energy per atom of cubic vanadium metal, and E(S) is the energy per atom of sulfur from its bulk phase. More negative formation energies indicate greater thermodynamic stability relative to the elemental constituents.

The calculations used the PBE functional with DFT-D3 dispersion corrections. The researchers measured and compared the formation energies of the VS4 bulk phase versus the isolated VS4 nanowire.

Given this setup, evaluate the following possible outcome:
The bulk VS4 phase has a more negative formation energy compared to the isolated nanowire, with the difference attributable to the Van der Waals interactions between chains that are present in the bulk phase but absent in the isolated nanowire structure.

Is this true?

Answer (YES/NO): YES